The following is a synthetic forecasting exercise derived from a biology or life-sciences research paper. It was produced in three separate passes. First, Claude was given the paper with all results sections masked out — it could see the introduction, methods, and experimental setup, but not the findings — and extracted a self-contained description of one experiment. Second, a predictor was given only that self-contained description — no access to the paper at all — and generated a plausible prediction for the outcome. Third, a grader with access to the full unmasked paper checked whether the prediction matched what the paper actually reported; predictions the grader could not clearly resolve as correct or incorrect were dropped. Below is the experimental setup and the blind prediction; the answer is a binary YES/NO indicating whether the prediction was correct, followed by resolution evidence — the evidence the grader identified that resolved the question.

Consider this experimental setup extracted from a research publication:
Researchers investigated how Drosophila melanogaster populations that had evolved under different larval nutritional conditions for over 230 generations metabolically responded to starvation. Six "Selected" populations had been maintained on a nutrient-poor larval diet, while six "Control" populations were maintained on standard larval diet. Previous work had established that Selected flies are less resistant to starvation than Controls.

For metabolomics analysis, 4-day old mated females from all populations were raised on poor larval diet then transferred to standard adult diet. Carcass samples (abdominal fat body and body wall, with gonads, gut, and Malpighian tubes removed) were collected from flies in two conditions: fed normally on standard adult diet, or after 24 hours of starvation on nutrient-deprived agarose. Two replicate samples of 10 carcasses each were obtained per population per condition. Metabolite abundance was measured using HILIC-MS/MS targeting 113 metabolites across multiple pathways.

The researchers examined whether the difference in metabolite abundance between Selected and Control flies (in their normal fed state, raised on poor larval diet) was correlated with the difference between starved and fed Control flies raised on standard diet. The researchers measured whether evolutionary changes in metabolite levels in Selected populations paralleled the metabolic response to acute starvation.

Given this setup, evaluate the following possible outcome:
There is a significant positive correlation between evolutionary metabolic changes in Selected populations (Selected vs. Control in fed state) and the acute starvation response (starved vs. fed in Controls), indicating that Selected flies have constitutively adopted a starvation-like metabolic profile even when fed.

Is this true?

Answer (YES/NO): YES